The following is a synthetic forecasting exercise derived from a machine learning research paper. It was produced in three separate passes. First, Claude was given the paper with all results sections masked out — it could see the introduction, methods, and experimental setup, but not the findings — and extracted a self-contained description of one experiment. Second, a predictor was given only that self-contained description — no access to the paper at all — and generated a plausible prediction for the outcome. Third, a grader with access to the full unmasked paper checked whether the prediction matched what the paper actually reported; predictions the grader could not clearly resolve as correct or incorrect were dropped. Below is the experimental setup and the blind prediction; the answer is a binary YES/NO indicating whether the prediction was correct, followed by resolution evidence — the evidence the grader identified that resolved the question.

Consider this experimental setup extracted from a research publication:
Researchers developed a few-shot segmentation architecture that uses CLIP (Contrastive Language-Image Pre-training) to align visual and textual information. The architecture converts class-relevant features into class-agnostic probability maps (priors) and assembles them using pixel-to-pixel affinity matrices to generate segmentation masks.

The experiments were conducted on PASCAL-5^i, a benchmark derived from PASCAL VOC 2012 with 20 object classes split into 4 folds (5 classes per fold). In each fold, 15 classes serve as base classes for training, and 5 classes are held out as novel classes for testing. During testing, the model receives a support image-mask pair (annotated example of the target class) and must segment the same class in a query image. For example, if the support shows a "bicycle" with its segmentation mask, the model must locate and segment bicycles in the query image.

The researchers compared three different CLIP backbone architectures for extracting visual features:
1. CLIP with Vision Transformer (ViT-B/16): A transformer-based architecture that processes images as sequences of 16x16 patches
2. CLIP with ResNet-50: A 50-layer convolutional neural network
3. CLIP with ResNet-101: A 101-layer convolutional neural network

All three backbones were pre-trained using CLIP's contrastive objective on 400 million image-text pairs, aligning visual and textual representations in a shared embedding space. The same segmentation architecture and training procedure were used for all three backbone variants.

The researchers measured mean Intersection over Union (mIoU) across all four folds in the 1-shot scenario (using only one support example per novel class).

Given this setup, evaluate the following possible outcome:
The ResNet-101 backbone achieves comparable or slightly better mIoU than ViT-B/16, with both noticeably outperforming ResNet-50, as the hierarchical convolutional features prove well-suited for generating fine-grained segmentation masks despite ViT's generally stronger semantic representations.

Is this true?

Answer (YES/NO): NO